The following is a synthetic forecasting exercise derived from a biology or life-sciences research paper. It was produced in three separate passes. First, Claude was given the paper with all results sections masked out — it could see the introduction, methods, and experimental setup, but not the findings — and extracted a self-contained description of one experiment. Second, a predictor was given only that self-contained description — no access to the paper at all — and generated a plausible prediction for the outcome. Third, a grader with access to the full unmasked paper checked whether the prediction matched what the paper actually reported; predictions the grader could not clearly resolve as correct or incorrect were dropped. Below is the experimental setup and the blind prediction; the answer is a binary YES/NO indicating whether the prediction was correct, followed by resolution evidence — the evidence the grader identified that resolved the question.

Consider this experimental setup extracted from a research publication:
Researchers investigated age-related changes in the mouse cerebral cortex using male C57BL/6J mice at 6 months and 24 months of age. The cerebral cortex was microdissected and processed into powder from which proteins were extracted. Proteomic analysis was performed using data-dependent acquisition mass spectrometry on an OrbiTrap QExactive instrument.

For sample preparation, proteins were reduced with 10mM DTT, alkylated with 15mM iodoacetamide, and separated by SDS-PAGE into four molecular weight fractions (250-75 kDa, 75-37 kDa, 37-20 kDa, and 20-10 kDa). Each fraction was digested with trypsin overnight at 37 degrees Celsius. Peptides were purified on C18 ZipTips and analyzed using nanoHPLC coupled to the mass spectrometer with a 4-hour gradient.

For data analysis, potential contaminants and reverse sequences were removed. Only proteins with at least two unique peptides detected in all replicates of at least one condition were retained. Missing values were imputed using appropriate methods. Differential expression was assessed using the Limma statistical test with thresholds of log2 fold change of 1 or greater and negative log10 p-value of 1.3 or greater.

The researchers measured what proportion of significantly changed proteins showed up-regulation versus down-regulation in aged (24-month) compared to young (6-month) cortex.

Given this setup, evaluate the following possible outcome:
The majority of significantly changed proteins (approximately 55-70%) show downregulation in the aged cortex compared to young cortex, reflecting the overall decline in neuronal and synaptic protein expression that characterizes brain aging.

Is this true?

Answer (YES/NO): NO